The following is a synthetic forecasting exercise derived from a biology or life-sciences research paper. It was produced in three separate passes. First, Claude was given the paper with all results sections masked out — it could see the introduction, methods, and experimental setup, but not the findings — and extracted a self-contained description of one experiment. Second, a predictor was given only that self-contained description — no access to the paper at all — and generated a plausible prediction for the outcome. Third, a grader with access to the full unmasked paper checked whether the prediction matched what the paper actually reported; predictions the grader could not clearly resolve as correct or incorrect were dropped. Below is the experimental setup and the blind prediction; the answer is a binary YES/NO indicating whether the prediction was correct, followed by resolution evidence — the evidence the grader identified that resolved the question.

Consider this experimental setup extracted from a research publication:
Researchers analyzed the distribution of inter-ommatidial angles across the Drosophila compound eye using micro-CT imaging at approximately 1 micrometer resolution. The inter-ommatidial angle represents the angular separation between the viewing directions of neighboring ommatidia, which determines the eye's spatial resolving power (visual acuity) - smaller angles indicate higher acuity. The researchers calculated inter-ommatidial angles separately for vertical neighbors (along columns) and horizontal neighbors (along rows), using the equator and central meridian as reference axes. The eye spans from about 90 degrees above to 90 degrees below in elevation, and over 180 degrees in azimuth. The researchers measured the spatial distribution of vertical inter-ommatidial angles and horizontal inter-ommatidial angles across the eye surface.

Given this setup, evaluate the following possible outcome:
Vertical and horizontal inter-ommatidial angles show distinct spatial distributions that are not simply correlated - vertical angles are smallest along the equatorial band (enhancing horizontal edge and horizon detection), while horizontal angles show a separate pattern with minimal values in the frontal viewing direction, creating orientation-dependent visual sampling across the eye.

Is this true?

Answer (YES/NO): NO